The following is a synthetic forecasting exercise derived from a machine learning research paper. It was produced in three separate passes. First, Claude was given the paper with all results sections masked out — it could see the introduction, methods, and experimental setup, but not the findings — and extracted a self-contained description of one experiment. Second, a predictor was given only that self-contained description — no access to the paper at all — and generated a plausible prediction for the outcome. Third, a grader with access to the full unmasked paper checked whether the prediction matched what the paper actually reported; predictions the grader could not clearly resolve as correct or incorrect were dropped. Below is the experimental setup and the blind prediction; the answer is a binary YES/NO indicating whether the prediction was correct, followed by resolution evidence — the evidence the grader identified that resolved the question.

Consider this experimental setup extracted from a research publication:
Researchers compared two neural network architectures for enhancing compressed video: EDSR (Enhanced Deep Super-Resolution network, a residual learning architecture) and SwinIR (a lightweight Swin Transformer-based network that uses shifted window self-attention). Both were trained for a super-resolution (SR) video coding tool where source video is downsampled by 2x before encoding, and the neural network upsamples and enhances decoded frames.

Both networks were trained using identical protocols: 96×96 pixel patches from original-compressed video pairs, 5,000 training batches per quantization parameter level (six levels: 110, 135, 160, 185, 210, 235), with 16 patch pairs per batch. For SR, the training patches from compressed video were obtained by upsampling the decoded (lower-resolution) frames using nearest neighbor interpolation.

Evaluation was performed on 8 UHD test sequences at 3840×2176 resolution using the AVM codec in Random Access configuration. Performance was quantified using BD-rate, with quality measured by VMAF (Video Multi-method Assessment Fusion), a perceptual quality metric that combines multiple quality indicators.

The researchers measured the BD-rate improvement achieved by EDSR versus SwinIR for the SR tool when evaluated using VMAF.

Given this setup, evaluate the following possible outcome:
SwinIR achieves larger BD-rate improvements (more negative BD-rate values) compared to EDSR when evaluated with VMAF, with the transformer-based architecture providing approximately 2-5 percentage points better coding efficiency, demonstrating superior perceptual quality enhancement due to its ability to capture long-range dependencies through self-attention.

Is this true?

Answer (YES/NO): NO